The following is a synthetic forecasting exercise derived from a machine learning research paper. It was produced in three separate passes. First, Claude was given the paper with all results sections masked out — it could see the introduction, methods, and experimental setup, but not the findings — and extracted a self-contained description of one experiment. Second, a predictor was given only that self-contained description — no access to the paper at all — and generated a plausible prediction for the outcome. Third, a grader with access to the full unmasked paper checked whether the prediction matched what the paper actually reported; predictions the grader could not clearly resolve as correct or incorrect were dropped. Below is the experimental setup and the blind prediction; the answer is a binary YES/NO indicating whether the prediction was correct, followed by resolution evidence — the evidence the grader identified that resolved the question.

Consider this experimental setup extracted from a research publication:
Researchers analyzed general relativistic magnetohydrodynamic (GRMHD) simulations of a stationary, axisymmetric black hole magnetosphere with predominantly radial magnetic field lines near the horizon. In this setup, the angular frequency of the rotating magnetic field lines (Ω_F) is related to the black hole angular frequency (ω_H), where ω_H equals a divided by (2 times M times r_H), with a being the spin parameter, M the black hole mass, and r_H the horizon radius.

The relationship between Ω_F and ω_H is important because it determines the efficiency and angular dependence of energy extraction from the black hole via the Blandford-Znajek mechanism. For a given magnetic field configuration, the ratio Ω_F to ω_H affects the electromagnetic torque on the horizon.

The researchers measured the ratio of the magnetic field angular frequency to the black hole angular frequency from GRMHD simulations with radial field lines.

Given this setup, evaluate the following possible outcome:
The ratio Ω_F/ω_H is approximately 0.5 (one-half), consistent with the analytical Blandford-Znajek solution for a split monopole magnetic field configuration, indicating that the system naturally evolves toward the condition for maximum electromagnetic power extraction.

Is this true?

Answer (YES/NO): YES